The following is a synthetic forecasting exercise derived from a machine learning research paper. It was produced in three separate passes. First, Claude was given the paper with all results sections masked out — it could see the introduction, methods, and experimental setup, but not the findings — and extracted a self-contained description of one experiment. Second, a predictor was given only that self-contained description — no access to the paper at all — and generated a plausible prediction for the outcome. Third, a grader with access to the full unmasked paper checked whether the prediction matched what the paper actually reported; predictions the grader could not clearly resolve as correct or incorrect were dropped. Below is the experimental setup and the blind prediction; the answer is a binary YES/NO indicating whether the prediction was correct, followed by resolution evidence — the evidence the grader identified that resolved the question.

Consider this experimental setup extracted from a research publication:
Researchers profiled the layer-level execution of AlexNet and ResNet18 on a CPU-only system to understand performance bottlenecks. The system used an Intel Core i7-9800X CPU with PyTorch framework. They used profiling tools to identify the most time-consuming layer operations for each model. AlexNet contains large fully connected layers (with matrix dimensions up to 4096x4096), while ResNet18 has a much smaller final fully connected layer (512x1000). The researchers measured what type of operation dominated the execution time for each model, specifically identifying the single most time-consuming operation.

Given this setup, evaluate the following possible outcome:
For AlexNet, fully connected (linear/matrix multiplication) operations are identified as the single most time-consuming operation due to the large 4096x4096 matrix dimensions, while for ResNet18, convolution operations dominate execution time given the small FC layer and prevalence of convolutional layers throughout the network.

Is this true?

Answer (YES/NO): NO